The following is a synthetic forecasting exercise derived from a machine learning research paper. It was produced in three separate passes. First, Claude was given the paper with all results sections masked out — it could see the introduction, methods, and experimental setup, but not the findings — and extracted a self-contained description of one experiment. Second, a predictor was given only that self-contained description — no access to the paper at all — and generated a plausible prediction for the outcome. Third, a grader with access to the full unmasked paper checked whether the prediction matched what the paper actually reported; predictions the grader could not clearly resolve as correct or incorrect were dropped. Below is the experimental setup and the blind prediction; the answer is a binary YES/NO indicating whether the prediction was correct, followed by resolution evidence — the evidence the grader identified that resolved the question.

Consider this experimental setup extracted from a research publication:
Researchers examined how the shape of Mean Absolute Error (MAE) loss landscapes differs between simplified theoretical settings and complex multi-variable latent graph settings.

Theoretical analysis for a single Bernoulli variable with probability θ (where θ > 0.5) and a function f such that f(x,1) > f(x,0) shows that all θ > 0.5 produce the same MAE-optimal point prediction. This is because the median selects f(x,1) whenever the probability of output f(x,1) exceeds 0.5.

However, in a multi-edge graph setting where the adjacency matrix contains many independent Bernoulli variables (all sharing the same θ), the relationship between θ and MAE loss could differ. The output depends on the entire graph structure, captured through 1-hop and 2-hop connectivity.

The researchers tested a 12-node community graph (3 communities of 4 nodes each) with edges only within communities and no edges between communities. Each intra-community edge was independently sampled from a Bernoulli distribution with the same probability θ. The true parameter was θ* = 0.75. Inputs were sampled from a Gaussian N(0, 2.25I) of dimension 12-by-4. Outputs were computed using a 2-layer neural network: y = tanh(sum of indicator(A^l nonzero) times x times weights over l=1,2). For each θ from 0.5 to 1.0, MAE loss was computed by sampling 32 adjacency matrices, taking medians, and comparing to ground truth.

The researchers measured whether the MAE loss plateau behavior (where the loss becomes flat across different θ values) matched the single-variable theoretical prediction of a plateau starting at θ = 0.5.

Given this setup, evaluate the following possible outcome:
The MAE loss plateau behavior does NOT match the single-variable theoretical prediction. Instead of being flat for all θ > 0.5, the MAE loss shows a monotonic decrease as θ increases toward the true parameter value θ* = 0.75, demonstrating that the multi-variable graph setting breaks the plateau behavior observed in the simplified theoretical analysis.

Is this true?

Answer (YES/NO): NO